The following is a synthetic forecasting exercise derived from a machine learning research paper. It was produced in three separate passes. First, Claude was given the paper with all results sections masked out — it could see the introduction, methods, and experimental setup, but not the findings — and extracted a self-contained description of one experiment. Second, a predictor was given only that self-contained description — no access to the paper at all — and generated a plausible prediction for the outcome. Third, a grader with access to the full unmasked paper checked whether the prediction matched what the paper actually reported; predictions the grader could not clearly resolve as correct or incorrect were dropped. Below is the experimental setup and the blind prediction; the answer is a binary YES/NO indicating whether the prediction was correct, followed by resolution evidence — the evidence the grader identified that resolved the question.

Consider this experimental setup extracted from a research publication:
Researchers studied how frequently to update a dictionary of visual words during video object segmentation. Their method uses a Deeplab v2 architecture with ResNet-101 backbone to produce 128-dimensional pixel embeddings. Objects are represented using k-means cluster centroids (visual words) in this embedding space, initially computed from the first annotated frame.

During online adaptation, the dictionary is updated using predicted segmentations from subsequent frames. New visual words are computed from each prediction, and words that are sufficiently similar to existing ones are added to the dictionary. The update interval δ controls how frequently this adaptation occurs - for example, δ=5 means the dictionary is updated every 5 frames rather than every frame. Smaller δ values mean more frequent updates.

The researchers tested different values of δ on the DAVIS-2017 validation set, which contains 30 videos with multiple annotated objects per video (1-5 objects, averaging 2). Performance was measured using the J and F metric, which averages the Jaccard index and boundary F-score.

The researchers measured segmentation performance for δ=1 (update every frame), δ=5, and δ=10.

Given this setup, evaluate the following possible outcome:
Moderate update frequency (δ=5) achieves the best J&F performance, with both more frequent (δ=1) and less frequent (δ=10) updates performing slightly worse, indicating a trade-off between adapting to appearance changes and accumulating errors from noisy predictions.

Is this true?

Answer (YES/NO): YES